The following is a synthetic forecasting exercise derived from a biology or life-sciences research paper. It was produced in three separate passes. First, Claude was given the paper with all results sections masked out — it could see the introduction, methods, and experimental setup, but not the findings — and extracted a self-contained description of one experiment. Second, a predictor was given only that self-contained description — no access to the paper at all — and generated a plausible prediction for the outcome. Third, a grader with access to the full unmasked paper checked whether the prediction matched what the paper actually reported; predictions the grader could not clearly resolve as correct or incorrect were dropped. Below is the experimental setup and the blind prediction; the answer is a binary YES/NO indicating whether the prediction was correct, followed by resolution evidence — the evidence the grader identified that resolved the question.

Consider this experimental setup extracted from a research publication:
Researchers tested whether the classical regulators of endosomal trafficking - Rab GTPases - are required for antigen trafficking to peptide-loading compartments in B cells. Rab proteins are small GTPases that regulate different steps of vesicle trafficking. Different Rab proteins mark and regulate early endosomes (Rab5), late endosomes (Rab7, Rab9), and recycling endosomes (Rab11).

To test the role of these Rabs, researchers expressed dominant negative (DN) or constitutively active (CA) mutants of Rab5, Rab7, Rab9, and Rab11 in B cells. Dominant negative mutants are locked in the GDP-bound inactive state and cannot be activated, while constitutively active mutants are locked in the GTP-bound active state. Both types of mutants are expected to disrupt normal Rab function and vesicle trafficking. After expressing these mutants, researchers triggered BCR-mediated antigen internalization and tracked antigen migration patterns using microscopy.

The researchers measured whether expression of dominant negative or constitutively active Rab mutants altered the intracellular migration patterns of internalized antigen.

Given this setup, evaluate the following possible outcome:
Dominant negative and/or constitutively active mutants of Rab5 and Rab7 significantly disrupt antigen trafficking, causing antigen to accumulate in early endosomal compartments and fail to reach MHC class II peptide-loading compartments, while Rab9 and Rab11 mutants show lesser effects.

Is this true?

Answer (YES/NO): NO